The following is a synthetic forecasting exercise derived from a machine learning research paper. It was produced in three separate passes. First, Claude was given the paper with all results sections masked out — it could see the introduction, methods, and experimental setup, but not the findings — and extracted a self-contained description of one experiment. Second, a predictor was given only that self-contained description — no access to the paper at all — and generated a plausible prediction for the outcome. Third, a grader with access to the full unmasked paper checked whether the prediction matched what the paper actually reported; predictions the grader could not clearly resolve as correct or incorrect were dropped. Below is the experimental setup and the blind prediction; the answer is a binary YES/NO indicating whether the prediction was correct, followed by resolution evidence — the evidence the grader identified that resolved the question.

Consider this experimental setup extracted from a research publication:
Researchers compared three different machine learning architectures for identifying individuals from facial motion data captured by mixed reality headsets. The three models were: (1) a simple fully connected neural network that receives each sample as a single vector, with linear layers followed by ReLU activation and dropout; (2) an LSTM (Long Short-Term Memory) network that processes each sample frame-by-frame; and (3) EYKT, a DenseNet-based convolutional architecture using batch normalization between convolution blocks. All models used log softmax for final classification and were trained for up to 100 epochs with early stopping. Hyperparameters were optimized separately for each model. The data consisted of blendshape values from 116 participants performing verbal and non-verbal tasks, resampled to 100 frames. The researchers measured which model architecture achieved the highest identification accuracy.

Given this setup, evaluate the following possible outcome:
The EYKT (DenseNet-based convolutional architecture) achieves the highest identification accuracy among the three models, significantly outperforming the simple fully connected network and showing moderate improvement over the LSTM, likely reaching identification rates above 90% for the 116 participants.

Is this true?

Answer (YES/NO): YES